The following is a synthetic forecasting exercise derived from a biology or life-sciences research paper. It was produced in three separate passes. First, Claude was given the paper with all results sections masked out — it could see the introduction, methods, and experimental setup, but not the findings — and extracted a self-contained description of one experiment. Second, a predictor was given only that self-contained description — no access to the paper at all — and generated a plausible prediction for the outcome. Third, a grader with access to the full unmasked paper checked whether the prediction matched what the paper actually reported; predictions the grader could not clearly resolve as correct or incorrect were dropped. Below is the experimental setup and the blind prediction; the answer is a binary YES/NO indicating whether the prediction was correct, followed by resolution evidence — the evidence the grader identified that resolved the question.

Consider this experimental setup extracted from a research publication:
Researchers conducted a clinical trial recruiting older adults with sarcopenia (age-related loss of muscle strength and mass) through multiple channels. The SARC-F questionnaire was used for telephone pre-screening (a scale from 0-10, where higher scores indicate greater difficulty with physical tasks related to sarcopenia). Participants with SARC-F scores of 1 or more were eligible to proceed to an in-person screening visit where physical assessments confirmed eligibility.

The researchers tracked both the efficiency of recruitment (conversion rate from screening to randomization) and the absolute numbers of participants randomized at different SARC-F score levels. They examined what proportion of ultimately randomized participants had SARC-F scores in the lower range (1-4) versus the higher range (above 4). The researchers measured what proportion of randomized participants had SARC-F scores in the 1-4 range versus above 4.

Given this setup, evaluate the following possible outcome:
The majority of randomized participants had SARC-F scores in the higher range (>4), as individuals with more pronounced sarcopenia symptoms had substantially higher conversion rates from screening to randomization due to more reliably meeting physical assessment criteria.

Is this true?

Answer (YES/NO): NO